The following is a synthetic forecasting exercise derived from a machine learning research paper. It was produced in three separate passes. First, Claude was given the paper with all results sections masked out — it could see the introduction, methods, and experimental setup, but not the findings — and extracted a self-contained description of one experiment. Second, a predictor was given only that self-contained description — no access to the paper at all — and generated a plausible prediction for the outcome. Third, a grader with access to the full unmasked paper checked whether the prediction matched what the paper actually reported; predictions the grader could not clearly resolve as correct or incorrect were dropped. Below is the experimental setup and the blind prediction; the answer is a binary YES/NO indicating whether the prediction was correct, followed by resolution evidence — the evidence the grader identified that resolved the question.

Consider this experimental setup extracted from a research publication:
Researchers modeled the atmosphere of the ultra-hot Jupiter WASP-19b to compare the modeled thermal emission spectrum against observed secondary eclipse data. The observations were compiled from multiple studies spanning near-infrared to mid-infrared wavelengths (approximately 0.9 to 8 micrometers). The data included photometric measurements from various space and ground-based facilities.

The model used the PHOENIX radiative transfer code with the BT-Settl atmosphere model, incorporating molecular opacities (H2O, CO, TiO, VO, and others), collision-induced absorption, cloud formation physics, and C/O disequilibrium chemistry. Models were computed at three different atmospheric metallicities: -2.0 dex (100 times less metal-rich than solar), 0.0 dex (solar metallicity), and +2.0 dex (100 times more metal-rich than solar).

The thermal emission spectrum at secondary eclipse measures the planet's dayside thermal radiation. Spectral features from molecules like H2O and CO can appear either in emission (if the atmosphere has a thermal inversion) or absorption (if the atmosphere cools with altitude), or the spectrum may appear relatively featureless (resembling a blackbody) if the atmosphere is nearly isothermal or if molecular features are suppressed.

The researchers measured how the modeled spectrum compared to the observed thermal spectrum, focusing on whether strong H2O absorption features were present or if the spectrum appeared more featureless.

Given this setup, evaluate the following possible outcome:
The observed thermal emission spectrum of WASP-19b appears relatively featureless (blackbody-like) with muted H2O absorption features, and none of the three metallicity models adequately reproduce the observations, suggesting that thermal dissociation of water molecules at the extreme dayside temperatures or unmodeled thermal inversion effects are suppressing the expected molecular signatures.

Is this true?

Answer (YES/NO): NO